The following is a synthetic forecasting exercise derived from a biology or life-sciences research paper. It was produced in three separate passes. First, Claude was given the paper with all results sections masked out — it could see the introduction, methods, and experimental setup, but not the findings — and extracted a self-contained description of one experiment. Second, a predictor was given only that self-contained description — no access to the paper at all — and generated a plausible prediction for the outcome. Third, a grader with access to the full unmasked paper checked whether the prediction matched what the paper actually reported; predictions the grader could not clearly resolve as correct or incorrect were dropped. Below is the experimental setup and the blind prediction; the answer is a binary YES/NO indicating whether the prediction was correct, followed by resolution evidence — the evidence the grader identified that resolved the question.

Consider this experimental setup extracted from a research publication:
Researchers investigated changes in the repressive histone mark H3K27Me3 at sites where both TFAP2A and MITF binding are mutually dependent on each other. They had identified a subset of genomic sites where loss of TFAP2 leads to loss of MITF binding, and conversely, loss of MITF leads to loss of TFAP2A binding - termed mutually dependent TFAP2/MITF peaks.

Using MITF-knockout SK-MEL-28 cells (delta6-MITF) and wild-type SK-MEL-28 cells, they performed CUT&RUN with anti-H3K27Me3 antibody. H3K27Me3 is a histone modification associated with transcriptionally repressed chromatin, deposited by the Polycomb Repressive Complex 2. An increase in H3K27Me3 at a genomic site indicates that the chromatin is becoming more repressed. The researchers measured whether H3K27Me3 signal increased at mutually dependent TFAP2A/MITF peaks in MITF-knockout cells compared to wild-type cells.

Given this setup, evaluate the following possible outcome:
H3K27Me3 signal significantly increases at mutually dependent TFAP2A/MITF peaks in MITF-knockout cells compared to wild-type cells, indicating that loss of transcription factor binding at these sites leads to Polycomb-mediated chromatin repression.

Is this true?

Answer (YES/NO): YES